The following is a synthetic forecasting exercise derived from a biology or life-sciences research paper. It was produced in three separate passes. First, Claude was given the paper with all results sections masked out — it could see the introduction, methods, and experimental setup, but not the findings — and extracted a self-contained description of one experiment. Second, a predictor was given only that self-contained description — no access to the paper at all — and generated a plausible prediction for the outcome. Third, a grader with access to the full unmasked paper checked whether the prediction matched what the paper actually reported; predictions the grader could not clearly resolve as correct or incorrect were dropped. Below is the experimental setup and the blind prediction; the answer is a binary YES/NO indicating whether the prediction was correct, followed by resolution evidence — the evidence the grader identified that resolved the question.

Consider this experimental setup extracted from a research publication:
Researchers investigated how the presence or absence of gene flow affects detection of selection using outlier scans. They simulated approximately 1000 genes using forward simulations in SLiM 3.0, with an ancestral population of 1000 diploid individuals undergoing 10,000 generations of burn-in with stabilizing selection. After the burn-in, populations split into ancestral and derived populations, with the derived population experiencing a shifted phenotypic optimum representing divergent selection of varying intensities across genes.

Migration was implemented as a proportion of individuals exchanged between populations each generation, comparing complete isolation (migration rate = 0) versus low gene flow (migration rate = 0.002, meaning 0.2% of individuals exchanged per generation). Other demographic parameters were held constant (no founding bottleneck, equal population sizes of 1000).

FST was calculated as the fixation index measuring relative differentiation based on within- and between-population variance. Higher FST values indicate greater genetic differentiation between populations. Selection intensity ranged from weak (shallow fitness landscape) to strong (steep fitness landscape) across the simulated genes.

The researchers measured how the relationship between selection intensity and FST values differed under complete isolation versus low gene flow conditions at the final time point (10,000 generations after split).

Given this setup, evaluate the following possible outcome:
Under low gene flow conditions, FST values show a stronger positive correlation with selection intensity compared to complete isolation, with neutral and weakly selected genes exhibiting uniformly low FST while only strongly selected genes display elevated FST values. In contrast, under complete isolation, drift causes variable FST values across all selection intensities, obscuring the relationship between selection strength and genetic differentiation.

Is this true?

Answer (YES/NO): YES